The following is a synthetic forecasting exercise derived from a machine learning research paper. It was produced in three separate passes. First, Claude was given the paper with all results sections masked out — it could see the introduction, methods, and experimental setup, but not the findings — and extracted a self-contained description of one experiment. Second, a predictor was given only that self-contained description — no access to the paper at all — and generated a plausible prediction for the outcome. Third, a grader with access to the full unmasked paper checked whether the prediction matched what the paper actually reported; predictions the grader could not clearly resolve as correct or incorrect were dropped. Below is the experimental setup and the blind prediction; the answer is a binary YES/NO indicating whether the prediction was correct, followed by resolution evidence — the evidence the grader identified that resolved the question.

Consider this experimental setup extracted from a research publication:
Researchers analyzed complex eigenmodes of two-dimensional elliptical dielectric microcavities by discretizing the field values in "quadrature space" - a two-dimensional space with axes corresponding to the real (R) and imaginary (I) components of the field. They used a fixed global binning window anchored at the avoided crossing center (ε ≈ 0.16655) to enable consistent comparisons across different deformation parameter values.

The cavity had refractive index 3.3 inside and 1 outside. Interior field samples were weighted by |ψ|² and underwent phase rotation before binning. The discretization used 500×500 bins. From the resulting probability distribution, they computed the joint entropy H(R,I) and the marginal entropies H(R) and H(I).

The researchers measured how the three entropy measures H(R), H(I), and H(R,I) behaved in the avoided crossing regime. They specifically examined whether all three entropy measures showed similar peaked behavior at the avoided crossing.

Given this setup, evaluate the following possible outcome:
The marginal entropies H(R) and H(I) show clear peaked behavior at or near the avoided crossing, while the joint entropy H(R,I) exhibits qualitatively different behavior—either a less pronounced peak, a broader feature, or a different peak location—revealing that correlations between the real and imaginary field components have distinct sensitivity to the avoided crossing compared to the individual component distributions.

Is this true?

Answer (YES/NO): NO